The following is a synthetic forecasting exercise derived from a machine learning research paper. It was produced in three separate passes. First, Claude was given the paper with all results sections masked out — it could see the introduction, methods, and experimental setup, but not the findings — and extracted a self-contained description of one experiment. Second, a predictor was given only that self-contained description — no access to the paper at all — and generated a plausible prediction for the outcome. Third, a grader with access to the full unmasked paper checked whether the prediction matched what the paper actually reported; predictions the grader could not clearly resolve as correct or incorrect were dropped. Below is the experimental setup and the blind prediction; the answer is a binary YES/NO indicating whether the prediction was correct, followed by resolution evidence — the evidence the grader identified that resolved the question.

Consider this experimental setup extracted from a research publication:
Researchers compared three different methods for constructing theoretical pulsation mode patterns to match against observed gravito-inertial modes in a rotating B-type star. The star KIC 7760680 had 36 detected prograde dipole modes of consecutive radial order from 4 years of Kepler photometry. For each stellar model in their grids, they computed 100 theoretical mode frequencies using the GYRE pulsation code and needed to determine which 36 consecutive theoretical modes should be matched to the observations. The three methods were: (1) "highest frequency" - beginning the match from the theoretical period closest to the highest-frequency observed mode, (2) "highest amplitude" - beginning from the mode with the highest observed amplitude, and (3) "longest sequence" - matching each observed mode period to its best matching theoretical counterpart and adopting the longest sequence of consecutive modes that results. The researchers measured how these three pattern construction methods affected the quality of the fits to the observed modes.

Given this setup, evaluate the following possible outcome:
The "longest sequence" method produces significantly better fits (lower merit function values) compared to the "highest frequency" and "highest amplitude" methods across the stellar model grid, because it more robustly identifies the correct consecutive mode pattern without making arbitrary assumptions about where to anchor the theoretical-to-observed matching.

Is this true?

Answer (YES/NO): NO